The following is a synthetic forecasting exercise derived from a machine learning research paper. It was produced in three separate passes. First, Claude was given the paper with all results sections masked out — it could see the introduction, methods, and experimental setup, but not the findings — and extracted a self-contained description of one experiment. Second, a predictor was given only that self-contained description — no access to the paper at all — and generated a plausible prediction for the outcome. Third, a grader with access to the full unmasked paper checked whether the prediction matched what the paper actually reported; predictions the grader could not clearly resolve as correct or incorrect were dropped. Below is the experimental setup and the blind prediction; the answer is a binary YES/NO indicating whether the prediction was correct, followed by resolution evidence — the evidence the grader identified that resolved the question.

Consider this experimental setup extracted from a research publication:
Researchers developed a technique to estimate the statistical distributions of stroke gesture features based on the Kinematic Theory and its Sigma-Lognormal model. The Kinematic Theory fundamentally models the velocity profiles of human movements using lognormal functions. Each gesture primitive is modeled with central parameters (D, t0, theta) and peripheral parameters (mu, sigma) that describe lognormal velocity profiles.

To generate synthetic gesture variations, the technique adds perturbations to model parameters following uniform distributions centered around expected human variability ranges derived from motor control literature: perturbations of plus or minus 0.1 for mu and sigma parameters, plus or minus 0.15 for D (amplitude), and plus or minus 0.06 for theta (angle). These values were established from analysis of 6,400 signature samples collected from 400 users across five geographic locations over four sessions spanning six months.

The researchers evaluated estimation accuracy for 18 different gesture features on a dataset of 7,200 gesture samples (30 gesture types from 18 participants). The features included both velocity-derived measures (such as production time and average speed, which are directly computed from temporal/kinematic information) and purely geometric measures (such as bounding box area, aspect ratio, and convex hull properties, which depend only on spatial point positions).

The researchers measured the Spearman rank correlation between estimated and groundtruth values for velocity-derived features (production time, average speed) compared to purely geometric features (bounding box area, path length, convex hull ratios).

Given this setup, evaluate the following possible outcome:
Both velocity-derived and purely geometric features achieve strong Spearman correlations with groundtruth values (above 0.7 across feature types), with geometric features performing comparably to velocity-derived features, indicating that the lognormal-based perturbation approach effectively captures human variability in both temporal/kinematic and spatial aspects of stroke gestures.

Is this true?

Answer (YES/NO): YES